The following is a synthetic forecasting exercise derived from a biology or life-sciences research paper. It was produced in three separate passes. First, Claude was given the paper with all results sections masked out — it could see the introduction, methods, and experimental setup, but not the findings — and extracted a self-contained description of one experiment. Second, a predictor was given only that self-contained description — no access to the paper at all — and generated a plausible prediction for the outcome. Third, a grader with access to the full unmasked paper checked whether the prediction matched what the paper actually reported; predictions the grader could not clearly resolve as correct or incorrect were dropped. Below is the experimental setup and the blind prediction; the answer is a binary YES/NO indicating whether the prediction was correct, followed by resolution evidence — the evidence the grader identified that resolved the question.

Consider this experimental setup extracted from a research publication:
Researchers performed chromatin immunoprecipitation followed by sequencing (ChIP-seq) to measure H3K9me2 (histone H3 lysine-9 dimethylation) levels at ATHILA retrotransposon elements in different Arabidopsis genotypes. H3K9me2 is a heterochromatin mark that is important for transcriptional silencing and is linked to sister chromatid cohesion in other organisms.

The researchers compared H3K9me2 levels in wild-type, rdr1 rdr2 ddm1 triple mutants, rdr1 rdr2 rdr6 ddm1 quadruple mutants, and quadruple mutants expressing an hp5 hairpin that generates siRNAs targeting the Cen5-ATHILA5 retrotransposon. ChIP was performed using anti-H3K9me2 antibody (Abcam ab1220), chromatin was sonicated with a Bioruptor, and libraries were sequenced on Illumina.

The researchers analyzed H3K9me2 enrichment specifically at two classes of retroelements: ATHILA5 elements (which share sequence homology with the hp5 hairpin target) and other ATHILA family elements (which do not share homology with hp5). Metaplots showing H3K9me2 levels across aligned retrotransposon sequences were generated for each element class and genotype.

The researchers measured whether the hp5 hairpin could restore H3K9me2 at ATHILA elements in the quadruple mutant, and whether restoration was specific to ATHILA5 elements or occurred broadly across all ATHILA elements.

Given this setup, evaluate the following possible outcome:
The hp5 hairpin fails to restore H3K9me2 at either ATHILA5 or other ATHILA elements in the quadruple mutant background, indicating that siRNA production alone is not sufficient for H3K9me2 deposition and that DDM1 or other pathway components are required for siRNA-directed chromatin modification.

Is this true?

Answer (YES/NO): NO